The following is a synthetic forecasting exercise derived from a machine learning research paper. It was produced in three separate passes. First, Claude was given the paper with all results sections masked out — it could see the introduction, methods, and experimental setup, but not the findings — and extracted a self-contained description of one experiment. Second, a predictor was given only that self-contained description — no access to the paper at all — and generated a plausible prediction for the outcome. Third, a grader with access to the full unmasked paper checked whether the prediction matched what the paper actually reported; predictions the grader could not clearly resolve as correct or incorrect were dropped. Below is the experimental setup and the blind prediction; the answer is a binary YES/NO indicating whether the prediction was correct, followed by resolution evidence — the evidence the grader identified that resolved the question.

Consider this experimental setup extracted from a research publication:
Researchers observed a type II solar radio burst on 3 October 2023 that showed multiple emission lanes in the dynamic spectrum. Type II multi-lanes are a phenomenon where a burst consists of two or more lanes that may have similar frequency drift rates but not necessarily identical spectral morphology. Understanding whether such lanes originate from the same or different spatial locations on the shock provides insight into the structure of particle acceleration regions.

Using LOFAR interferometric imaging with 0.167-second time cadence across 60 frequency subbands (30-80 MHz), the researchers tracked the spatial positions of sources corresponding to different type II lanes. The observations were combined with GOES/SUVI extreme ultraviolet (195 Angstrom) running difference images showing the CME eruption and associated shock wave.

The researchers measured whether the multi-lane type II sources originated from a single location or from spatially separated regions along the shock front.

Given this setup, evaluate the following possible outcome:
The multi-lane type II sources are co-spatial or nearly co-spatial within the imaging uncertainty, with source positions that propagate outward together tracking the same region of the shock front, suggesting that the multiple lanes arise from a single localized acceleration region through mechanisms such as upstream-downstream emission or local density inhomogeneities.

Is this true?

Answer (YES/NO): NO